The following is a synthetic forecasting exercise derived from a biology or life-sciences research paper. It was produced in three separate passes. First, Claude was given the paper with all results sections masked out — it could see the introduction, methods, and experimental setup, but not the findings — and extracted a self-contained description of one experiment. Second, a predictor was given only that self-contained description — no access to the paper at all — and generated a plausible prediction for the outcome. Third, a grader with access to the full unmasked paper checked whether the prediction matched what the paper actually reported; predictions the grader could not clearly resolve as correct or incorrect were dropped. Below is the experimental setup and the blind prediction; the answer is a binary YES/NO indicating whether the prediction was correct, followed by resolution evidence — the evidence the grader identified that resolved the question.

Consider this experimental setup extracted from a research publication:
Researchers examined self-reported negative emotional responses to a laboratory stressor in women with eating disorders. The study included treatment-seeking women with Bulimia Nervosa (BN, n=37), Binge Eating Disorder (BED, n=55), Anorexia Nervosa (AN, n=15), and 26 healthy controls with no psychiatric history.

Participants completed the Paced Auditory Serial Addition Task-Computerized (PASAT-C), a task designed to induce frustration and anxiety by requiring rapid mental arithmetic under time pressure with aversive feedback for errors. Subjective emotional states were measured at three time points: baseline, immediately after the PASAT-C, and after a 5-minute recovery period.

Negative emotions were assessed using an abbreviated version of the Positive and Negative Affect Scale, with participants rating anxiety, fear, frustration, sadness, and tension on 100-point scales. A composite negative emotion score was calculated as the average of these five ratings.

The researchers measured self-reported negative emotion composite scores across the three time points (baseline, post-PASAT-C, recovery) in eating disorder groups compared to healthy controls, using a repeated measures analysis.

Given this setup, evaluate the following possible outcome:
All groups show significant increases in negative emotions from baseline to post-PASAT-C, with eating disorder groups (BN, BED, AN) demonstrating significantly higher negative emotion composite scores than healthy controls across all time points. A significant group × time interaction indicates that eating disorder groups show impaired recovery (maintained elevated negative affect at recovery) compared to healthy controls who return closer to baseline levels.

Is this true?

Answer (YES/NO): NO